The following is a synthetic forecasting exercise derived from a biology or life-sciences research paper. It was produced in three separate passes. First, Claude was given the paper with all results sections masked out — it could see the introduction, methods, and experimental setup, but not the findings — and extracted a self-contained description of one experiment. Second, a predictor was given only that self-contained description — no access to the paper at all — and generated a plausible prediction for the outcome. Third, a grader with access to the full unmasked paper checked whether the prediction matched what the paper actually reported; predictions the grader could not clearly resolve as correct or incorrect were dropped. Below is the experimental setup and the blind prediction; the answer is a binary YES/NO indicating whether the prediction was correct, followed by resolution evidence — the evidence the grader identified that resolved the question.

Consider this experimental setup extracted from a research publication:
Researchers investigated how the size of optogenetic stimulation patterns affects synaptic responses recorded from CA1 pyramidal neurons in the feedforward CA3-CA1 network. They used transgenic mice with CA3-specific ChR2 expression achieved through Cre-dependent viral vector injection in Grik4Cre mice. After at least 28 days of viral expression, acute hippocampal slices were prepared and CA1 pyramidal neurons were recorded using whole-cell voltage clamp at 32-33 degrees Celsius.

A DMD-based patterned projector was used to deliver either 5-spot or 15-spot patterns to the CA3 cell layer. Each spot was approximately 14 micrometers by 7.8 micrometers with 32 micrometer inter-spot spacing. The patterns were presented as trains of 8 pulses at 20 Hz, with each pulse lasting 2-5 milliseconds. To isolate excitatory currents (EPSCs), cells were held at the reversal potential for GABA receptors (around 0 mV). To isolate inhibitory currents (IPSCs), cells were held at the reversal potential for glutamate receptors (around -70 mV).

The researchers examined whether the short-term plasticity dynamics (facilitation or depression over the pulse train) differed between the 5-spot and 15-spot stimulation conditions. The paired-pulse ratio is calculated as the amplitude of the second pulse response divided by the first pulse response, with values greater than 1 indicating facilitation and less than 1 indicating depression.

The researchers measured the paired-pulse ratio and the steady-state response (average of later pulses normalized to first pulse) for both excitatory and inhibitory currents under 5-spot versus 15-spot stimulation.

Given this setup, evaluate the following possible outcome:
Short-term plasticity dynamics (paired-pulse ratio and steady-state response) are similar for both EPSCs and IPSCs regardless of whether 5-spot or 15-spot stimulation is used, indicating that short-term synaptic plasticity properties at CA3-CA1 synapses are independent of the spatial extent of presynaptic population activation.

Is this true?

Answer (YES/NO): NO